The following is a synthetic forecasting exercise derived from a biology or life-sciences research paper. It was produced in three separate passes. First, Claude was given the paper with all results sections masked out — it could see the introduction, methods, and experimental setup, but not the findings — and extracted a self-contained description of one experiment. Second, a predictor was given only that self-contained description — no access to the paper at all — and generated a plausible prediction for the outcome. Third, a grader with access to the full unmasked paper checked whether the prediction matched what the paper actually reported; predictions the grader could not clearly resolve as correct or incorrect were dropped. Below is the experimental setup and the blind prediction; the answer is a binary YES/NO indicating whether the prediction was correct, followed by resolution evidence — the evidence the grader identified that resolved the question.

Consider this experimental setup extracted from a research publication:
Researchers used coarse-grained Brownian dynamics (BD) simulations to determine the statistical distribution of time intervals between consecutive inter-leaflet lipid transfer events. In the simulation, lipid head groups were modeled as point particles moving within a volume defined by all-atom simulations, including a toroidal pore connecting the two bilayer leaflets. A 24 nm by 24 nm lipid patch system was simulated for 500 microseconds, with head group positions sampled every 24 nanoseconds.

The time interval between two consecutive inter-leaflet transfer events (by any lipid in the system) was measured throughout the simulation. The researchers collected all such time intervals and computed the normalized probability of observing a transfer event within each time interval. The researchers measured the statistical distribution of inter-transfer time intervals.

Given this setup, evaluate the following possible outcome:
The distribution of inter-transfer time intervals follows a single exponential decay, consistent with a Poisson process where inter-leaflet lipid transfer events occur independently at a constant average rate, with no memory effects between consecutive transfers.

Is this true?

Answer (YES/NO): YES